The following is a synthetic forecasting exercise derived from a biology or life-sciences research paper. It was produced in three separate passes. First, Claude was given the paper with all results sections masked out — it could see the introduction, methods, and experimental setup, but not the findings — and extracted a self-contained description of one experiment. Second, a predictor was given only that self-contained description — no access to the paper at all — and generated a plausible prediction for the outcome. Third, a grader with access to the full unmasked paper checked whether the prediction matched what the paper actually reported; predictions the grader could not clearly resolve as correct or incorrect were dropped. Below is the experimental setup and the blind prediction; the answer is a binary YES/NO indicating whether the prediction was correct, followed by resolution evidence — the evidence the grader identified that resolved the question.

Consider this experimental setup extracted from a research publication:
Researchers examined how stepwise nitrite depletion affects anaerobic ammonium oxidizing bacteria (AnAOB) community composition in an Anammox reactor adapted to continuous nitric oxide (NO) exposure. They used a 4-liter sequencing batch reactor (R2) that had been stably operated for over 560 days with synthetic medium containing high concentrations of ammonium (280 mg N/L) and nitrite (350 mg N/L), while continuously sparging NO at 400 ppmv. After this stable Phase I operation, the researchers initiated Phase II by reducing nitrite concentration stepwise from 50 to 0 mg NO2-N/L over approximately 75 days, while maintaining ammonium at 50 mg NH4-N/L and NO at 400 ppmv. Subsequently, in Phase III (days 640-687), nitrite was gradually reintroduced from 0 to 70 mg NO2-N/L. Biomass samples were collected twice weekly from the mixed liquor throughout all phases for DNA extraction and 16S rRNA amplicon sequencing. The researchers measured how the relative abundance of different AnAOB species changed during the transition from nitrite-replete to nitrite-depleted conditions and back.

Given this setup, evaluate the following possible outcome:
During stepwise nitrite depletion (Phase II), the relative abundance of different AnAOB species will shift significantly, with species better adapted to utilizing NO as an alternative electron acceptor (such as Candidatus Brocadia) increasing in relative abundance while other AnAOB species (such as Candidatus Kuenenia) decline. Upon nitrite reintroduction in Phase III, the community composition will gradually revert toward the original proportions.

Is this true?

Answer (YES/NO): NO